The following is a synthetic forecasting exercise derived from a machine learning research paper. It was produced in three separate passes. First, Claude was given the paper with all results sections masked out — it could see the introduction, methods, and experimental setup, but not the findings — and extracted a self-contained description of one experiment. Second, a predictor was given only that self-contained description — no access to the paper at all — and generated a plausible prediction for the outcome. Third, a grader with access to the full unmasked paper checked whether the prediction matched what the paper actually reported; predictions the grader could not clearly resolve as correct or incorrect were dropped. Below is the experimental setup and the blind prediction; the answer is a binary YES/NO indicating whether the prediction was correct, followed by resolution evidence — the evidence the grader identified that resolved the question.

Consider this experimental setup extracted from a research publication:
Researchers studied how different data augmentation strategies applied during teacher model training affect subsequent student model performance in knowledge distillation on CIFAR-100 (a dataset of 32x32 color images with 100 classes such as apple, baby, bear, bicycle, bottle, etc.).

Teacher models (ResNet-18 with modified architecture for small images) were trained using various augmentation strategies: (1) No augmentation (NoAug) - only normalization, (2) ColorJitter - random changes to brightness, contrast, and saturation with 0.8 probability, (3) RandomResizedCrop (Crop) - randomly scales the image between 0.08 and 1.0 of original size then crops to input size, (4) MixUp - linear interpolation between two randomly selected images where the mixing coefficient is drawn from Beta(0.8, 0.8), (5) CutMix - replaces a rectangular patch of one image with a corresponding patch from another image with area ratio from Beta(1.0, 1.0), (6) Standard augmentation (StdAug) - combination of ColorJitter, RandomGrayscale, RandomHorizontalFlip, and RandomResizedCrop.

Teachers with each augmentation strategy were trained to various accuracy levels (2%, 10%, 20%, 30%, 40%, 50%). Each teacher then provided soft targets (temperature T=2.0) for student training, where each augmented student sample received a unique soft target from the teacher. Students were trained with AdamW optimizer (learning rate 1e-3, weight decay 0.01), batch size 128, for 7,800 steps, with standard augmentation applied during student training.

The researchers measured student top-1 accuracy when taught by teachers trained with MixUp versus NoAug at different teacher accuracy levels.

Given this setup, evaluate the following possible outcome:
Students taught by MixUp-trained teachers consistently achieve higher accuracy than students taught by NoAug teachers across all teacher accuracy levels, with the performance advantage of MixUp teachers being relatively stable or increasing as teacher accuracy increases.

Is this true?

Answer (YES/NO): NO